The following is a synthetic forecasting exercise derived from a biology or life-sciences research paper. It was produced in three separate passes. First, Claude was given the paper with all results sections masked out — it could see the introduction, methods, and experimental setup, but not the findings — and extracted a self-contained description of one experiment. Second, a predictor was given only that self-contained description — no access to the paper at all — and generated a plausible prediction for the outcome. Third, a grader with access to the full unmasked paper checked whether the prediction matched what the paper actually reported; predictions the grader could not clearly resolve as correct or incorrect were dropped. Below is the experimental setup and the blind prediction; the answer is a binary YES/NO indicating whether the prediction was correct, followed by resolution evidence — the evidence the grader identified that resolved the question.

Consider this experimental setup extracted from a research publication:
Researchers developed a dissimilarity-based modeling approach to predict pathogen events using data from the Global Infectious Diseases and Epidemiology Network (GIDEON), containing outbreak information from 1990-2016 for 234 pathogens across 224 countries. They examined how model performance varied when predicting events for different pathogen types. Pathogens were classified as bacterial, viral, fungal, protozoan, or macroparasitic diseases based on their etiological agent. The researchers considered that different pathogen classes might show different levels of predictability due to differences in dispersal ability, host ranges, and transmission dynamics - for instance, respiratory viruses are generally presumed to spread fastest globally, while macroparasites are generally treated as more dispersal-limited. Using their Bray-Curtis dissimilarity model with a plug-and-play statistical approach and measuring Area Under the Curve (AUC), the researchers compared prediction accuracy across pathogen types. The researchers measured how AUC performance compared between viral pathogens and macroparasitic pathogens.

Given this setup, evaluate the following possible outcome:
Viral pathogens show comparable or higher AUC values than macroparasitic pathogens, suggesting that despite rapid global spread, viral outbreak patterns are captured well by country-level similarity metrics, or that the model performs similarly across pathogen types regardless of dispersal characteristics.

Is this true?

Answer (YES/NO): NO